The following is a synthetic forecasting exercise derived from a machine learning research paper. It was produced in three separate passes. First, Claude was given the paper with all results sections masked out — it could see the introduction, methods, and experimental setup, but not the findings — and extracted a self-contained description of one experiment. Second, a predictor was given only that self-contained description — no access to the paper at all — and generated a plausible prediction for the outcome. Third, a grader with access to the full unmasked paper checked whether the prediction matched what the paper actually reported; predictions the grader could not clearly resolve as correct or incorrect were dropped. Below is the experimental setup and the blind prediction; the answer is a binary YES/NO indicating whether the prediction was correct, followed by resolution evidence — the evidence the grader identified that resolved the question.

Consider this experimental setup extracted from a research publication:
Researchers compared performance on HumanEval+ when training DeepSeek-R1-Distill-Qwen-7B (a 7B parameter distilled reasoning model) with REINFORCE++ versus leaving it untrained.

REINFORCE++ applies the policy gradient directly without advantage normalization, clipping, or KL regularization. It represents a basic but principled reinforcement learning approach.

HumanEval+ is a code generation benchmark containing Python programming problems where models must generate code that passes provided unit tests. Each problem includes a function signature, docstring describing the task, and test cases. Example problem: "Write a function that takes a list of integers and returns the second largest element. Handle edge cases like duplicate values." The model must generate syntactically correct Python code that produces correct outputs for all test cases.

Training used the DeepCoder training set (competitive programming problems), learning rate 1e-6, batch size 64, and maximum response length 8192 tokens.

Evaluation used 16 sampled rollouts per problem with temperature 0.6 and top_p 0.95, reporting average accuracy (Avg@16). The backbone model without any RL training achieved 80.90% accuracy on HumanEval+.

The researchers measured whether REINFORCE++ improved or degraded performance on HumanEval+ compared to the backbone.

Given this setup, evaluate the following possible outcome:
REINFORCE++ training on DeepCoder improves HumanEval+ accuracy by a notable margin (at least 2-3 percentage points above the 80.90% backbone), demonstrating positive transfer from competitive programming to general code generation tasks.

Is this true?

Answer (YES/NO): NO